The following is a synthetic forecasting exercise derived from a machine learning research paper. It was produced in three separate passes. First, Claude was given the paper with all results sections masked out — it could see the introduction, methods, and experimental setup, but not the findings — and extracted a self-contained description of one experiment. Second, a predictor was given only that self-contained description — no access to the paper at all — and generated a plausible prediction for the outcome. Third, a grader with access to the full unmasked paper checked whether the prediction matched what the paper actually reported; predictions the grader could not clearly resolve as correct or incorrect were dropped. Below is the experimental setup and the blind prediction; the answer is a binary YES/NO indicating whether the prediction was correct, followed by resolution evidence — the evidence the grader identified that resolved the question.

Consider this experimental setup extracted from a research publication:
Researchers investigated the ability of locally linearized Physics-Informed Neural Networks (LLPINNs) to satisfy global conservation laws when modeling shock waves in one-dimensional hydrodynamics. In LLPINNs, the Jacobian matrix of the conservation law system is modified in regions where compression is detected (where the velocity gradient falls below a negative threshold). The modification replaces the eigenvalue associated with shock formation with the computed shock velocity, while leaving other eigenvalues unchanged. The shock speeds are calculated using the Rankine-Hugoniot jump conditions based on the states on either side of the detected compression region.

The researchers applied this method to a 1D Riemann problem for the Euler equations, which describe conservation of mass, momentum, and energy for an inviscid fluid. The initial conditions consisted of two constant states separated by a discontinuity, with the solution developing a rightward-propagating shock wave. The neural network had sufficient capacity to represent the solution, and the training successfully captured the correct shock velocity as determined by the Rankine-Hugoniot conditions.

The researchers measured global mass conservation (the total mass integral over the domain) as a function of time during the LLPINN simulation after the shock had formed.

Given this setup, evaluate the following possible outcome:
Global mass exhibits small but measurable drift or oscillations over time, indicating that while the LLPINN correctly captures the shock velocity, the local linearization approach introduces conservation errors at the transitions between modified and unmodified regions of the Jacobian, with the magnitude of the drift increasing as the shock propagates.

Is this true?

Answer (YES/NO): YES